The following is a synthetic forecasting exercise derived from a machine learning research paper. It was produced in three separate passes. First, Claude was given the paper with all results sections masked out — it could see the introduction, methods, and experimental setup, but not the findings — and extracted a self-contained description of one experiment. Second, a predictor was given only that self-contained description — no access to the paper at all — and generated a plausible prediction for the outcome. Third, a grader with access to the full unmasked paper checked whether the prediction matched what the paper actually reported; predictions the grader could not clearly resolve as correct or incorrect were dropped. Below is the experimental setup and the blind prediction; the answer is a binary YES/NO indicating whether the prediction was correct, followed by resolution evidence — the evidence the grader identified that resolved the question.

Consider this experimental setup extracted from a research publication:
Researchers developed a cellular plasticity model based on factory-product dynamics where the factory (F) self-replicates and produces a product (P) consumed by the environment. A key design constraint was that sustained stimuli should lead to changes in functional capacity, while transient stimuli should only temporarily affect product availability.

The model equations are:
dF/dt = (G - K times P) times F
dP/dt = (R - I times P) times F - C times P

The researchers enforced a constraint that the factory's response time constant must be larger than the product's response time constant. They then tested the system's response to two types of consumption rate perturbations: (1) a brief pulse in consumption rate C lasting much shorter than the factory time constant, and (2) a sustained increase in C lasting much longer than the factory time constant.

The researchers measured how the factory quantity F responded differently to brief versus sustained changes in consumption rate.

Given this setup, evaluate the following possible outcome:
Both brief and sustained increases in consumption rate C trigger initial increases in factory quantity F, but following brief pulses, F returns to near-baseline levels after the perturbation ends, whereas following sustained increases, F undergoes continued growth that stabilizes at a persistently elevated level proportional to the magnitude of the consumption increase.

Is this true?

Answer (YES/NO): YES